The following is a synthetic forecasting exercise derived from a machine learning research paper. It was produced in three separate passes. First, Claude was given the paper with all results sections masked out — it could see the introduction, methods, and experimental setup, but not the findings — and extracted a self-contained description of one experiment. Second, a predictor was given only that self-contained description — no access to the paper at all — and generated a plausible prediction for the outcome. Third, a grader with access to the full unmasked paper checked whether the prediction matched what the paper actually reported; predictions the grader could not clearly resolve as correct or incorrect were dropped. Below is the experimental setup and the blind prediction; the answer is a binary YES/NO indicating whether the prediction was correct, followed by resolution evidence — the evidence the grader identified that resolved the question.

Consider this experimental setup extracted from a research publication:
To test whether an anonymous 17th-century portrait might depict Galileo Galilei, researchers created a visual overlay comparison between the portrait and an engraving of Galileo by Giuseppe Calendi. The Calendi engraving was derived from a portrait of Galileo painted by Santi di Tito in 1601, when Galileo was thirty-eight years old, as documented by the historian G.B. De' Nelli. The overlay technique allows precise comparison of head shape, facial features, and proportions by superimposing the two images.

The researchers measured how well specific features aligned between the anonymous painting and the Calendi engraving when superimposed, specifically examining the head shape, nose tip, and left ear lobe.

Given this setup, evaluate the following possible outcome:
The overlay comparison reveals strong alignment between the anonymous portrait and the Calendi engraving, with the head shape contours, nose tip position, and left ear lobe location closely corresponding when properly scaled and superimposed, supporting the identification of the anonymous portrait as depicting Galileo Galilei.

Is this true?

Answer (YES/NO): NO